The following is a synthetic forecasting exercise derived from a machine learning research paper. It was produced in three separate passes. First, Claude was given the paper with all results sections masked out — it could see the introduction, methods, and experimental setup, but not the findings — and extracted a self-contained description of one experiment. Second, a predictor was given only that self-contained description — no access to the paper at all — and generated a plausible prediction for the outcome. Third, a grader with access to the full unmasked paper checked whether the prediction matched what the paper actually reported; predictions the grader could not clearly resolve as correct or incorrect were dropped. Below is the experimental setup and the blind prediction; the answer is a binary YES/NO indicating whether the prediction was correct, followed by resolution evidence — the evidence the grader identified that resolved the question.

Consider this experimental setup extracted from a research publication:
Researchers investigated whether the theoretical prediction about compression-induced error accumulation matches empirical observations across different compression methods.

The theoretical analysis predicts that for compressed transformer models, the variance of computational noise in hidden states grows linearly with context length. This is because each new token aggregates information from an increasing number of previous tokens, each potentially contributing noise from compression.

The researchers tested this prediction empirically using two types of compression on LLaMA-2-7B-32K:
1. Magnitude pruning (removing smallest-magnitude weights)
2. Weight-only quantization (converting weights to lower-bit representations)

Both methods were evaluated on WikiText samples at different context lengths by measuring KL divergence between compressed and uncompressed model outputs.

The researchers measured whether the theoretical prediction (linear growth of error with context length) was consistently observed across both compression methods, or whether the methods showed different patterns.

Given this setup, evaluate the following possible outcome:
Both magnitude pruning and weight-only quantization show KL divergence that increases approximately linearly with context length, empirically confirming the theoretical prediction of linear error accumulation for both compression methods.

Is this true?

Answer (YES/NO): NO